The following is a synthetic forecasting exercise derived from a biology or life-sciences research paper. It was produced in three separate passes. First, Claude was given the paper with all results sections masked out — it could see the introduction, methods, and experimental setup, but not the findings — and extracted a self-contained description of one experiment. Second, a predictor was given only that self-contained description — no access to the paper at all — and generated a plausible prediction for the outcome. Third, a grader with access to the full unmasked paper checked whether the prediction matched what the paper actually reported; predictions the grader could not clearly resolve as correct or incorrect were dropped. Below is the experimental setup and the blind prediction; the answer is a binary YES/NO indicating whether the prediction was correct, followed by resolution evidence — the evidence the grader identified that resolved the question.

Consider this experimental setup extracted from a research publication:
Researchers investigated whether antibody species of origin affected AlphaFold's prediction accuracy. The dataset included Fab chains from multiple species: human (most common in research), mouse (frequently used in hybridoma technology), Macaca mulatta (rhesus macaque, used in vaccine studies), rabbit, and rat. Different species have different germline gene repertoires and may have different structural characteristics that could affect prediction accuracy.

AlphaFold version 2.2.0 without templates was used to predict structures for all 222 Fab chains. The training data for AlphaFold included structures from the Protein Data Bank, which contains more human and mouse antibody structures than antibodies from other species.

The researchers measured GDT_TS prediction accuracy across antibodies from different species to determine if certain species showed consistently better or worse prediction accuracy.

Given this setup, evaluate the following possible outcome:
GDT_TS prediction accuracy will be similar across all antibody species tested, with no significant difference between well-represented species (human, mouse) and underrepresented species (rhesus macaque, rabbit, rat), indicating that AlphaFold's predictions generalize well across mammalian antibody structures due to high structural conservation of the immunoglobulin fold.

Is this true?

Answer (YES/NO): NO